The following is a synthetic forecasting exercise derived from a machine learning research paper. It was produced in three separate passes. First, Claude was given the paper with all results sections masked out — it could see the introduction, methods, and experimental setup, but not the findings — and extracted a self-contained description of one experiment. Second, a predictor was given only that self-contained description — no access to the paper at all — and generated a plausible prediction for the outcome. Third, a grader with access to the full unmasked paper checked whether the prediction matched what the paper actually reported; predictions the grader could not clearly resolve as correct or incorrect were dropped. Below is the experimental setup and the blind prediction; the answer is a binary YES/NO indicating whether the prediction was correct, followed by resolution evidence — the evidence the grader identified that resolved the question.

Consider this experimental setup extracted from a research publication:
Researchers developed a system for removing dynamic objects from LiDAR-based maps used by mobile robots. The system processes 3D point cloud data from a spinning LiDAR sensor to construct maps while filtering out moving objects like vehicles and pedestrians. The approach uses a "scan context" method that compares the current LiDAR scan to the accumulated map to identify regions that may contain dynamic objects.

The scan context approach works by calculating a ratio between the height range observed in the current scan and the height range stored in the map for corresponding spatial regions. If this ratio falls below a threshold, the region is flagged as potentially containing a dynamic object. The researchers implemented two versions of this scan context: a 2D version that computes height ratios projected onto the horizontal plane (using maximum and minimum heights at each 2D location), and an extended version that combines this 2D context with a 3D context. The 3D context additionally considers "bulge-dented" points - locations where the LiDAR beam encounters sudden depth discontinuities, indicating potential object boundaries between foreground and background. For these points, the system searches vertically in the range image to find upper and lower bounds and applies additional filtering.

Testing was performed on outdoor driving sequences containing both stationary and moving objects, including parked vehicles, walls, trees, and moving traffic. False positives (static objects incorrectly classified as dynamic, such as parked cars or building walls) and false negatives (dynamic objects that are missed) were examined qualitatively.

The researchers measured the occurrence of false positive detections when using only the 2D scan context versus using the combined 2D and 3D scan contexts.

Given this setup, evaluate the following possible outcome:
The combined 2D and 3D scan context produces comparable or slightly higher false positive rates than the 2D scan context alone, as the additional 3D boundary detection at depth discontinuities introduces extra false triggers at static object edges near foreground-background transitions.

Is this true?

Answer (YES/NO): NO